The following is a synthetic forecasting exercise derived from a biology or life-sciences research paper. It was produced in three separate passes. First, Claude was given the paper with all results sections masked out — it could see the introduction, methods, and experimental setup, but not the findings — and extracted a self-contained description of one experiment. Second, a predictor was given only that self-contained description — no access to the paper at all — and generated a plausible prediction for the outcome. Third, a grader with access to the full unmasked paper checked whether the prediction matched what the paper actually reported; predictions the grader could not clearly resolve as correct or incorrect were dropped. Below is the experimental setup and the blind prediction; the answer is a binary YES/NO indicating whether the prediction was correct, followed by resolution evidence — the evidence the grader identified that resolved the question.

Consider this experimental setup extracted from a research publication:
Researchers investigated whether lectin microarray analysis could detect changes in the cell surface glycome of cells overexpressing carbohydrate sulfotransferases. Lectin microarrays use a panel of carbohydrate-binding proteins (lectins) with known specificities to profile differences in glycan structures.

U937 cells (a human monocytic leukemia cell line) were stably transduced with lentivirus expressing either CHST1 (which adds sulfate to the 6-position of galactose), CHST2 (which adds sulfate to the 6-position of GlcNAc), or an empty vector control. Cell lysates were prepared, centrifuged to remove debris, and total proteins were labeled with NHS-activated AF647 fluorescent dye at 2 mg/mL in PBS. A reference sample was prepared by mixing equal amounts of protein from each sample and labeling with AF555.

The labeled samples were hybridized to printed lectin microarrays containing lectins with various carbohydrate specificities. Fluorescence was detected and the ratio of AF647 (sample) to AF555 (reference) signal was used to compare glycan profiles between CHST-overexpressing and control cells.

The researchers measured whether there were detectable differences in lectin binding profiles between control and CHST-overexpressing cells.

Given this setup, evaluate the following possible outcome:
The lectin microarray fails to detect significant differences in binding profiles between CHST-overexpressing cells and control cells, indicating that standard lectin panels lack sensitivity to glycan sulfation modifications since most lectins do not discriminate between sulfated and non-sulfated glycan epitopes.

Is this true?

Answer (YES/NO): NO